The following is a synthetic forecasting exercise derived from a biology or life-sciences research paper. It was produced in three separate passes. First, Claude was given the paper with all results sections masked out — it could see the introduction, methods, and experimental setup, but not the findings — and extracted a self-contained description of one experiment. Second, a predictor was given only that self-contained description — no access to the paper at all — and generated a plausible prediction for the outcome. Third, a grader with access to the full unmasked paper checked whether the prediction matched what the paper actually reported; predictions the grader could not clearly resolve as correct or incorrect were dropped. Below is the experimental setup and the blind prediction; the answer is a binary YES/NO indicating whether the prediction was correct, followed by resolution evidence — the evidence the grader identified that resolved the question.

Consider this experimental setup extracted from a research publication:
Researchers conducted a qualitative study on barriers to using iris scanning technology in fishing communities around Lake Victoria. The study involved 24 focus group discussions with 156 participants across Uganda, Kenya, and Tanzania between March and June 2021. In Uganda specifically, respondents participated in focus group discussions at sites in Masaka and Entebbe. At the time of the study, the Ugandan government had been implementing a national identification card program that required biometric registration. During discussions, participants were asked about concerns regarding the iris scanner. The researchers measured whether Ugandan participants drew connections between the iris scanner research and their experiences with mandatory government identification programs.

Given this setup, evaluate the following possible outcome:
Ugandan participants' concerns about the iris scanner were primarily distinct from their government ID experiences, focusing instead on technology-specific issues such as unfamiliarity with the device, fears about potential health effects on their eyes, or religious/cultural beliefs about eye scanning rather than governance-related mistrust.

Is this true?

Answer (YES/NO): NO